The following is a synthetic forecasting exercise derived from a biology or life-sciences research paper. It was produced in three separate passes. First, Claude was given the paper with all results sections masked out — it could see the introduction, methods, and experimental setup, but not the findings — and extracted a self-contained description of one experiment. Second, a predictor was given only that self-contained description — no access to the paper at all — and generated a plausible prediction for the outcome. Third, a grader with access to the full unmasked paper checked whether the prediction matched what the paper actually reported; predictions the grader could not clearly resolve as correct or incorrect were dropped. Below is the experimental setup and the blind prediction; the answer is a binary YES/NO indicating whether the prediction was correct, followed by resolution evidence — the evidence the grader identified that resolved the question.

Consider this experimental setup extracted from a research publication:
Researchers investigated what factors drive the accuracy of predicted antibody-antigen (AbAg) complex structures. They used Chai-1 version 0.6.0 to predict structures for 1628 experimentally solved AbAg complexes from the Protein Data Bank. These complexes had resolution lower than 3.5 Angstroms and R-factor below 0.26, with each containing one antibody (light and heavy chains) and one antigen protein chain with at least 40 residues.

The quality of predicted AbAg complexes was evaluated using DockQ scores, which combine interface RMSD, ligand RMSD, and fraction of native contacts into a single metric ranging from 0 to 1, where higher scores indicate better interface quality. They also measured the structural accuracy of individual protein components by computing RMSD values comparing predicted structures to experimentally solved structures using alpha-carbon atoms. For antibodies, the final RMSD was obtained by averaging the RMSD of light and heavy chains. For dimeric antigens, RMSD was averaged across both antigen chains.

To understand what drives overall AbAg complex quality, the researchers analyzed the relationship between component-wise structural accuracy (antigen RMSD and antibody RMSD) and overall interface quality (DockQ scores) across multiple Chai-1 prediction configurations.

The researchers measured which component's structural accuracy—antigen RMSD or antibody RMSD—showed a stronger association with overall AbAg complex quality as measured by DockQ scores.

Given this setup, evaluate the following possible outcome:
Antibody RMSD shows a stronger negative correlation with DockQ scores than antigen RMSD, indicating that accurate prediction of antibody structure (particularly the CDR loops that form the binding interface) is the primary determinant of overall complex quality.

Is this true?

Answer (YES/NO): NO